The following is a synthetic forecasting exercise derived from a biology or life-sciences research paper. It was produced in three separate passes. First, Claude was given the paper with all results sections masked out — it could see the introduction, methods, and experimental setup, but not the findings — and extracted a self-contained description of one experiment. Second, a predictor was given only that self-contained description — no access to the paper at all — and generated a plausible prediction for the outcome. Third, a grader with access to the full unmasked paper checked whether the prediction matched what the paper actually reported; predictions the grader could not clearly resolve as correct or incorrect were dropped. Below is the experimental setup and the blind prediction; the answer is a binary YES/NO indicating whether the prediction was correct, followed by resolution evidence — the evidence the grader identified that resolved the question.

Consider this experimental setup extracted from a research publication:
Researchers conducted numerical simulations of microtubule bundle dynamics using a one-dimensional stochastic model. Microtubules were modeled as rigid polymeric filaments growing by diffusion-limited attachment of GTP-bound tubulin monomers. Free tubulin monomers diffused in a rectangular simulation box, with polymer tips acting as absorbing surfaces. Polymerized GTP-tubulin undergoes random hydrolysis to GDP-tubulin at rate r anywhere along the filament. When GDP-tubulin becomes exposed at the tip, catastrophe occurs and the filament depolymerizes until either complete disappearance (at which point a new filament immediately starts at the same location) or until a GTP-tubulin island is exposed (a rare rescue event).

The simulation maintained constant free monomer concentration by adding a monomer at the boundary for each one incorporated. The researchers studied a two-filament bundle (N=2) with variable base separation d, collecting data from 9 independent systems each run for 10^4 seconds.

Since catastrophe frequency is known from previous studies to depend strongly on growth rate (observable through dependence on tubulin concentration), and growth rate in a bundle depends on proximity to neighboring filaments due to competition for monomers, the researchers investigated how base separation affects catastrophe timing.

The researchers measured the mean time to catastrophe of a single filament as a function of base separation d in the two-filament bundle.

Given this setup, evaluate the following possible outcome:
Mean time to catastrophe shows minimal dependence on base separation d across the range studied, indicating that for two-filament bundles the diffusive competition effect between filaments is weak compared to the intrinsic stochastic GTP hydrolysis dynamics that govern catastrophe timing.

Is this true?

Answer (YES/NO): NO